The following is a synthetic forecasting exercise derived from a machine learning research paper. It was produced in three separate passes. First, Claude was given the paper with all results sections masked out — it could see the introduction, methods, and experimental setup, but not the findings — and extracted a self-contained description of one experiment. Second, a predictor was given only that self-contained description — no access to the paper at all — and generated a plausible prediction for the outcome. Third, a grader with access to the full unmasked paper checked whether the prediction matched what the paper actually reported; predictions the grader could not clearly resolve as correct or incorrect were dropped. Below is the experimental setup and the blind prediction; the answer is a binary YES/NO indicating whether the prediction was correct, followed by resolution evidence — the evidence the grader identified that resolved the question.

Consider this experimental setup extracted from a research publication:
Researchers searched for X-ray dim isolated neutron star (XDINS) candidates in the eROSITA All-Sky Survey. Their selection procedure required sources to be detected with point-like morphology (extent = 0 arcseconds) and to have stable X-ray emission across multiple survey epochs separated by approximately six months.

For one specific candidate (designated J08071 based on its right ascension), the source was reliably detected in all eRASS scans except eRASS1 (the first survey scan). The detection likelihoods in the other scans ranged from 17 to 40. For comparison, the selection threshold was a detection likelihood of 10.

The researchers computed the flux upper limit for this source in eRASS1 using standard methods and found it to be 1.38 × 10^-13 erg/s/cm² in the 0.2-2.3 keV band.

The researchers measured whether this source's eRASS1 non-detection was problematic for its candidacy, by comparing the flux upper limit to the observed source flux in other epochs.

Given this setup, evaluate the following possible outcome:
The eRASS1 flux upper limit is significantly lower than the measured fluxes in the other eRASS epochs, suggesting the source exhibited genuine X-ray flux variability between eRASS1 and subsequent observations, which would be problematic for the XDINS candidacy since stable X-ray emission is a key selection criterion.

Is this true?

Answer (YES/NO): NO